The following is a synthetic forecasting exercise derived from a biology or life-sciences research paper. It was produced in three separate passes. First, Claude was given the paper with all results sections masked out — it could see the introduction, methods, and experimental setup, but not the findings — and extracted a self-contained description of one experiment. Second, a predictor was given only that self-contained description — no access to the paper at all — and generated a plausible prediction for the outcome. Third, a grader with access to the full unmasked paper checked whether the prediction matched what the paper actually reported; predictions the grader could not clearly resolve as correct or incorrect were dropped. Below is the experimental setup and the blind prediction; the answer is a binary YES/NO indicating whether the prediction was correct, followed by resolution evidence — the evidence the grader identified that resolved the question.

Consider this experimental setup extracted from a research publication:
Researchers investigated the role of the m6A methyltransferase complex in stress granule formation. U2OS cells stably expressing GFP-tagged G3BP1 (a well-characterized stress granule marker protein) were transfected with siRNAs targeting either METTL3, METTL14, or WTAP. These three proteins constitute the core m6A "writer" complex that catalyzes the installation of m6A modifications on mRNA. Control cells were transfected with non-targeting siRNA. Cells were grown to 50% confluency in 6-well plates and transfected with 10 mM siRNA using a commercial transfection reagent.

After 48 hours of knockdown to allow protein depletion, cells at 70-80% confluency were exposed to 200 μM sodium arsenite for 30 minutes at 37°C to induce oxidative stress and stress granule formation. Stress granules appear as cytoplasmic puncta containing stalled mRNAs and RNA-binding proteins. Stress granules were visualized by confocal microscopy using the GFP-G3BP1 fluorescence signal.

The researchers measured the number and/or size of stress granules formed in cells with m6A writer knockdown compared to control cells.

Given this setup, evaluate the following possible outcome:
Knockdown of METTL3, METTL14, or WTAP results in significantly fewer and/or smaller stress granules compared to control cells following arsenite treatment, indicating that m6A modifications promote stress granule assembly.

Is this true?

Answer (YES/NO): NO